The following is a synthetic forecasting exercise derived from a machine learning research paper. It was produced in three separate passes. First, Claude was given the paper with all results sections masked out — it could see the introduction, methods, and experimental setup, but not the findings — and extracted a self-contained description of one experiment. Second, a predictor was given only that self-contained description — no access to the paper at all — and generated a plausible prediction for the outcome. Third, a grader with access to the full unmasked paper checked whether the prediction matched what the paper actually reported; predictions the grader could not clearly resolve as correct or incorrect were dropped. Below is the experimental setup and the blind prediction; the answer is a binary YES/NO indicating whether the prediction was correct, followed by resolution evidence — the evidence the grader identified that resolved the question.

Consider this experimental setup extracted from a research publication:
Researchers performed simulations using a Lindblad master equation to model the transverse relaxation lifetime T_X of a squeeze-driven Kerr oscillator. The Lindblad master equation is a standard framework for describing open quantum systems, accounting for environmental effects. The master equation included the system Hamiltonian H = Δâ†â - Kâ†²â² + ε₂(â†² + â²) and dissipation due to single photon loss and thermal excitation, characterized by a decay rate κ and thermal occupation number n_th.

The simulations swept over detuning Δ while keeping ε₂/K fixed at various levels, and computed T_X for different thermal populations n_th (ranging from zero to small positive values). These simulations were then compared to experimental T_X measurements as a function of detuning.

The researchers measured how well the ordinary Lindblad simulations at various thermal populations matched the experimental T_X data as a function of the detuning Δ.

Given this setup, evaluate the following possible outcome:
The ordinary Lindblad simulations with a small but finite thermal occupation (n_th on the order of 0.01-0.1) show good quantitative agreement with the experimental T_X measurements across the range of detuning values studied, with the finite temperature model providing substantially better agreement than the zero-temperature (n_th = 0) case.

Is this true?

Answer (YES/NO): NO